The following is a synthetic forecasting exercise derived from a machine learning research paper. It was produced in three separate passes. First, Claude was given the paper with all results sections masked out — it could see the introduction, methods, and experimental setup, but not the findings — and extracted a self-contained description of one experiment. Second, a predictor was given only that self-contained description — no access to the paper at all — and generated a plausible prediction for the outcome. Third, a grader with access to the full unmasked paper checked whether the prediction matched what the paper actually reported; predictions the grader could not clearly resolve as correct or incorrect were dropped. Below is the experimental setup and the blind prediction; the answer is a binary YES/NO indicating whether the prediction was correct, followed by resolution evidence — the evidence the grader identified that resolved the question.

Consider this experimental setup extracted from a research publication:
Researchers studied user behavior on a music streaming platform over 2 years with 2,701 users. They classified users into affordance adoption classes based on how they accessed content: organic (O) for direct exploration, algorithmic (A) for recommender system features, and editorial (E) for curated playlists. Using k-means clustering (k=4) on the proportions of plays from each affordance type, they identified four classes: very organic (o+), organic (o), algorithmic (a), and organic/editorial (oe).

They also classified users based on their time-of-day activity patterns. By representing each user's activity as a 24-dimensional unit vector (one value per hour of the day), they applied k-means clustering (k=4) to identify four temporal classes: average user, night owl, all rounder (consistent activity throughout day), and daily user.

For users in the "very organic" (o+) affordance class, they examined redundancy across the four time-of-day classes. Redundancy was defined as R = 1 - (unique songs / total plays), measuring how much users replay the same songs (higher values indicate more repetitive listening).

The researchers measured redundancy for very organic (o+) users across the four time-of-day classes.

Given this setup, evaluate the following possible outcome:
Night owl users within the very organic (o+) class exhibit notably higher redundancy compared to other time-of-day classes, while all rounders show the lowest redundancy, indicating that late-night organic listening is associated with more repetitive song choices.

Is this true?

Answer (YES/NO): NO